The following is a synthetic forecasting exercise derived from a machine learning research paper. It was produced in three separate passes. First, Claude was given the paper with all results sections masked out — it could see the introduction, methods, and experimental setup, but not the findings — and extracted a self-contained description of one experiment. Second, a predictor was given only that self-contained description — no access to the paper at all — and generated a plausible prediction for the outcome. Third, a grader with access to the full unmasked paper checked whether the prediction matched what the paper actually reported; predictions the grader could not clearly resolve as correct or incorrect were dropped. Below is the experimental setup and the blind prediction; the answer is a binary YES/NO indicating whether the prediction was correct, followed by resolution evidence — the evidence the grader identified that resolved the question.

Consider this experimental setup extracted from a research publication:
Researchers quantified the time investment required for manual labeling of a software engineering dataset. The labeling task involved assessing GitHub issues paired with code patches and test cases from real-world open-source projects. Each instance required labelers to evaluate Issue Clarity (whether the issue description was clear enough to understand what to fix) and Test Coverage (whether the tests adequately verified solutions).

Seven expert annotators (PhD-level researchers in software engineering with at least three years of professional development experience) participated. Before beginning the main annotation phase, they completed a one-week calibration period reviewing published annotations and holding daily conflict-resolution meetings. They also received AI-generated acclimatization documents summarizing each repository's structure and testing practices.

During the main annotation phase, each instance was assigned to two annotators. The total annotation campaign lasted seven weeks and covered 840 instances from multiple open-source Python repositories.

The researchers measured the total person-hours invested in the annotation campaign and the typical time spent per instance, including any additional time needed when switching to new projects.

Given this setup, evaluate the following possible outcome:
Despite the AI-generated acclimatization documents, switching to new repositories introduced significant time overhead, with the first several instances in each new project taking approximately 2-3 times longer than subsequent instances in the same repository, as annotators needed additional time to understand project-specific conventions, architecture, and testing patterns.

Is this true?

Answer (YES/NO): NO